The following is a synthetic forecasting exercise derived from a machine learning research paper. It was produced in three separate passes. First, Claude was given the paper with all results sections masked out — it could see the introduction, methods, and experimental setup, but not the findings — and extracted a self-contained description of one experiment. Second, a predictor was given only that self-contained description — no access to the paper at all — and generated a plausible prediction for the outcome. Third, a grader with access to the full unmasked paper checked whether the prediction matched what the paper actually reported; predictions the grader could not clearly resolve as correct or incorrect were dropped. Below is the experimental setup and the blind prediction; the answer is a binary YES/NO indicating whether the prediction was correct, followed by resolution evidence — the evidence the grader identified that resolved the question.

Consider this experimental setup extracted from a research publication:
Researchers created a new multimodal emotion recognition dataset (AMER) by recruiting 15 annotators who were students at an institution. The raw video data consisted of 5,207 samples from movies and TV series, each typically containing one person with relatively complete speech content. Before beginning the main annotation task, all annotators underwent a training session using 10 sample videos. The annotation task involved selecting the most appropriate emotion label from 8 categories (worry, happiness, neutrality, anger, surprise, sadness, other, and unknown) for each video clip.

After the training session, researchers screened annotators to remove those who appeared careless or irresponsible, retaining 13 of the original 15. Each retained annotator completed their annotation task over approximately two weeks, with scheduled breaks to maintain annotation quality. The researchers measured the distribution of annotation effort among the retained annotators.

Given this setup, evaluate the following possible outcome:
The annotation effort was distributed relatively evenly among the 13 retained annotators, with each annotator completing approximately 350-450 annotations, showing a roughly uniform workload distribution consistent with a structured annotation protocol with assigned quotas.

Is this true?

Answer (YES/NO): NO